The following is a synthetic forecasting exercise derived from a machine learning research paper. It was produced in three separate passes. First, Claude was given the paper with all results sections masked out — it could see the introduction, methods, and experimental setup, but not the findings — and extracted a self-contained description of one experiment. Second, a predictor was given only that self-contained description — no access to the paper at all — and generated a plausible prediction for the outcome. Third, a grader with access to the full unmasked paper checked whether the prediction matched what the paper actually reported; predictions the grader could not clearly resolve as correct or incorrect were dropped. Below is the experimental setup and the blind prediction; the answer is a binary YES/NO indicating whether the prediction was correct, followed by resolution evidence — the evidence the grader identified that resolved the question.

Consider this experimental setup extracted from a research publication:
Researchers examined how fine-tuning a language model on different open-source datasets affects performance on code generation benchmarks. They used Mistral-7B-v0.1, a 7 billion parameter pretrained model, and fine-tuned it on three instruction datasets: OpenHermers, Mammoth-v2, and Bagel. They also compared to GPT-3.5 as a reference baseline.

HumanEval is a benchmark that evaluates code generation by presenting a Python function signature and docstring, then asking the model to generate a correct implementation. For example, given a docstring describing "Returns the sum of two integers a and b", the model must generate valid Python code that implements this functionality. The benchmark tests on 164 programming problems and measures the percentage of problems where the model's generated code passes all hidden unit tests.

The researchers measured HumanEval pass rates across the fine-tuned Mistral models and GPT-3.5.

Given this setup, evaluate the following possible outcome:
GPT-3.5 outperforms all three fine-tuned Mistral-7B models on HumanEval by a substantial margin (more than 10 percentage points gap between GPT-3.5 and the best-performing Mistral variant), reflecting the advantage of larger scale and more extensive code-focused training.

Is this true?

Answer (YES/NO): NO